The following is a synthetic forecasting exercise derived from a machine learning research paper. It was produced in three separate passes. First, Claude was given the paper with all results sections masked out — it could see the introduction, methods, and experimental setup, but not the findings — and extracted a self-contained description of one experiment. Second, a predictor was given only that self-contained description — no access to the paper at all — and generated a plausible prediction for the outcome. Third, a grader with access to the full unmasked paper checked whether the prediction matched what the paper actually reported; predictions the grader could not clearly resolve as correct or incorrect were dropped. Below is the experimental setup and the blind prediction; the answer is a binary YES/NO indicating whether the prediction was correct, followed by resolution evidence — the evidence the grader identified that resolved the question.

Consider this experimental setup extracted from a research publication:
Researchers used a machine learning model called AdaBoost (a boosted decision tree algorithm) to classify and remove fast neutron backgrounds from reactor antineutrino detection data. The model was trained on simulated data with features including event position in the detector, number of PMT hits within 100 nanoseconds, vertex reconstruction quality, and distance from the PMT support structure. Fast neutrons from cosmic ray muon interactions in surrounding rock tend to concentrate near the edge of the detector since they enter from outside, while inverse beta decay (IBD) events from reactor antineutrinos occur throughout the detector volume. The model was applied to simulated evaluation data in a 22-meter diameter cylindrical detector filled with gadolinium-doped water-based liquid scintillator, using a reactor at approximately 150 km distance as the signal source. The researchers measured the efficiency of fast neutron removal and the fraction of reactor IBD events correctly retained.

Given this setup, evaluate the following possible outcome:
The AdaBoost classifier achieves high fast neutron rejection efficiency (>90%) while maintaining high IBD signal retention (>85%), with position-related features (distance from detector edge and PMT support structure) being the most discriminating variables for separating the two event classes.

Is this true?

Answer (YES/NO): NO